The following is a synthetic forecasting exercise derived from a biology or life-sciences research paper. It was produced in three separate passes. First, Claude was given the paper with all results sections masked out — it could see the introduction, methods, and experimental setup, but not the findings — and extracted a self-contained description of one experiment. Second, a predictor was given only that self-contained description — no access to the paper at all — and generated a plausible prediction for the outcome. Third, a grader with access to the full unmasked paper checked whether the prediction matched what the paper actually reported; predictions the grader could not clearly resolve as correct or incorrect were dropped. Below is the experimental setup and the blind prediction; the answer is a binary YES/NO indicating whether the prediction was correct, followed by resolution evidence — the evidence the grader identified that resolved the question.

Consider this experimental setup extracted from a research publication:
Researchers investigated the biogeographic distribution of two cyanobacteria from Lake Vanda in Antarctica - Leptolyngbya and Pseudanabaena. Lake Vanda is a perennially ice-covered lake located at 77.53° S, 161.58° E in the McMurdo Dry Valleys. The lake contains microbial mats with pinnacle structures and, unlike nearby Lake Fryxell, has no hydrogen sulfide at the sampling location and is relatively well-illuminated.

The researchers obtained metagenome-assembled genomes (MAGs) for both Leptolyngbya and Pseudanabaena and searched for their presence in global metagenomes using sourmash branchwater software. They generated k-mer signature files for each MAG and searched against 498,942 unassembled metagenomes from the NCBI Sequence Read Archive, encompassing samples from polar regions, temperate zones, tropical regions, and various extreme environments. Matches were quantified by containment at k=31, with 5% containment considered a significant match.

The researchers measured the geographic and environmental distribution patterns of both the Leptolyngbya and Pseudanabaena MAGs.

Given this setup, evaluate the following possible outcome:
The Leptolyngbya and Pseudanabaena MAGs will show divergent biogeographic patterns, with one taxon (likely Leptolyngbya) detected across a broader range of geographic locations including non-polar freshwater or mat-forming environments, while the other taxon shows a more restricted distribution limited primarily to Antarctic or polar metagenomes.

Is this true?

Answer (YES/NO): NO